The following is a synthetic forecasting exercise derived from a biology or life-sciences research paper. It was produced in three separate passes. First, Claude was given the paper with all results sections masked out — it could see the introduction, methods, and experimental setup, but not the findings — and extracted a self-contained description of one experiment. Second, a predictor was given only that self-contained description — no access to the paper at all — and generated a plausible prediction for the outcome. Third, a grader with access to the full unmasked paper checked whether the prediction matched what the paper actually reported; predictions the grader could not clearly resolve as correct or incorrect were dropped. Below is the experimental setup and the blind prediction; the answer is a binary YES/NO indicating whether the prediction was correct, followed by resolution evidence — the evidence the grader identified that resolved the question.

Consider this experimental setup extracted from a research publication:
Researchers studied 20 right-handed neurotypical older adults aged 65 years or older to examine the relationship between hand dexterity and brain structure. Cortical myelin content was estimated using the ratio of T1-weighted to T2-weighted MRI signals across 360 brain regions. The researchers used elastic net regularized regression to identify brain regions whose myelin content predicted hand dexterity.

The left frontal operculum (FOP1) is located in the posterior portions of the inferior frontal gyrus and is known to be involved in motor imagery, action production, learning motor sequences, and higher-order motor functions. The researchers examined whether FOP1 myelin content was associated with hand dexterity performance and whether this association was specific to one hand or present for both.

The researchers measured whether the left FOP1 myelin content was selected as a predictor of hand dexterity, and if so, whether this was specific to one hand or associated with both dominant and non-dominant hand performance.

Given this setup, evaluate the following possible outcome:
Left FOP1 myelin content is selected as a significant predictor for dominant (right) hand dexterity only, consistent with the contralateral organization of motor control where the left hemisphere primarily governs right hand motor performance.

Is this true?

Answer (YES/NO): NO